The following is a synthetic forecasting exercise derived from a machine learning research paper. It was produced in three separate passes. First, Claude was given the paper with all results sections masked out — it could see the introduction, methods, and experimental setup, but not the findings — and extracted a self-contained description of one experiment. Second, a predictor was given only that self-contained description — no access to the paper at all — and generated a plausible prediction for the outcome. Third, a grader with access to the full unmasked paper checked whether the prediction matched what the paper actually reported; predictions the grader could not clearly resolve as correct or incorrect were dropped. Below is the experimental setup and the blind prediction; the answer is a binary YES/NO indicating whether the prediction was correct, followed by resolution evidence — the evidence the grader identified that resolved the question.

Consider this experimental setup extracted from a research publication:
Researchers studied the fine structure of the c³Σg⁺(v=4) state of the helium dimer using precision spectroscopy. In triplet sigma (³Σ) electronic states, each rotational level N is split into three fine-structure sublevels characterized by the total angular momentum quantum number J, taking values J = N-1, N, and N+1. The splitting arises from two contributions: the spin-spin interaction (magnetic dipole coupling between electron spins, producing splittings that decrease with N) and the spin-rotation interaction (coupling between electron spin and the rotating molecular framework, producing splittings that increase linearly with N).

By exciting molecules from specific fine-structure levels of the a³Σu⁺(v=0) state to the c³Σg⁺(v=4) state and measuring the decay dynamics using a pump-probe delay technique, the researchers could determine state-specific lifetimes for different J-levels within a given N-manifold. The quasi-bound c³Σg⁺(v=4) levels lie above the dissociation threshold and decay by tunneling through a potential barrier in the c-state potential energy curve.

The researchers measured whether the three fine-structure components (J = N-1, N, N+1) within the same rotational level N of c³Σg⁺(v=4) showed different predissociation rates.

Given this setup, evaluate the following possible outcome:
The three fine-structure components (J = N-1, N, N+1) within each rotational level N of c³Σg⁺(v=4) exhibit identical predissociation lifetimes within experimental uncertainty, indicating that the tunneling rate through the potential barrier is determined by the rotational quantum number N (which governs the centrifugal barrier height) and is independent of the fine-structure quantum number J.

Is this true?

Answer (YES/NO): YES